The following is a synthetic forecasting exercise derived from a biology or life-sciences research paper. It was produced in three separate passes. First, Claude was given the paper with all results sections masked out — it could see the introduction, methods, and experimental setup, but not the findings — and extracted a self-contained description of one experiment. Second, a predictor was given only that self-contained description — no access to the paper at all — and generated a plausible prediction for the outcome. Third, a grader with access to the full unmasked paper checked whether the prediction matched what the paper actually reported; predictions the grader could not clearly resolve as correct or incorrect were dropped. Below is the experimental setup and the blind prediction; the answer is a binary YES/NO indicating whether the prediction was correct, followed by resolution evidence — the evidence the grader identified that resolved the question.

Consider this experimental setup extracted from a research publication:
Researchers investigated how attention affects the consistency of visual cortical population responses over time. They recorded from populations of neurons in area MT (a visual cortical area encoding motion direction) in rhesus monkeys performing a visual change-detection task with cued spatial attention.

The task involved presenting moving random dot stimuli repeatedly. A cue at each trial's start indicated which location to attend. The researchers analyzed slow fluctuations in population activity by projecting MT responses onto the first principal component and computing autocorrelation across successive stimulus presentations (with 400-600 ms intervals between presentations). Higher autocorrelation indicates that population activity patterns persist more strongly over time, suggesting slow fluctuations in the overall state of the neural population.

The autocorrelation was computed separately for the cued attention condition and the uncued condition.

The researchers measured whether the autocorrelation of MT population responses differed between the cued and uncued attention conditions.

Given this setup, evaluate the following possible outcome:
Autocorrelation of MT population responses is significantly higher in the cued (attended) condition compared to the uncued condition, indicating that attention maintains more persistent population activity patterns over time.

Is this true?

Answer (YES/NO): NO